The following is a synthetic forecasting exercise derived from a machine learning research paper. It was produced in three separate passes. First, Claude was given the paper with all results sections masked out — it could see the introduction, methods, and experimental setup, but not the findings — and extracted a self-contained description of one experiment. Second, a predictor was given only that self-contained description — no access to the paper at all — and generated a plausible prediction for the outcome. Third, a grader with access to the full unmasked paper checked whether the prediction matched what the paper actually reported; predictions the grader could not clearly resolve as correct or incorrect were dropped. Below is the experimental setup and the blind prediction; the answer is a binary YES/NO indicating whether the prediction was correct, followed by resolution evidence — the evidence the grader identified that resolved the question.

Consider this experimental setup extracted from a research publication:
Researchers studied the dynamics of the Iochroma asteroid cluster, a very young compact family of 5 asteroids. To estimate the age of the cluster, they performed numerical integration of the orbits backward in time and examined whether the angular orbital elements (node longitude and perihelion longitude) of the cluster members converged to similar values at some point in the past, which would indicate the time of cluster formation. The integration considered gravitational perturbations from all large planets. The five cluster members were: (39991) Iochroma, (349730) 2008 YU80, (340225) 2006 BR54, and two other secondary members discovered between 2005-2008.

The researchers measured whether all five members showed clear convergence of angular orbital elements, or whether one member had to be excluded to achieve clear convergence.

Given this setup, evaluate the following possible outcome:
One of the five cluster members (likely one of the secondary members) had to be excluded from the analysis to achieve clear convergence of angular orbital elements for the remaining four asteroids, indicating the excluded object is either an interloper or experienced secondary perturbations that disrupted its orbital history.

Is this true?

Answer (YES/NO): YES